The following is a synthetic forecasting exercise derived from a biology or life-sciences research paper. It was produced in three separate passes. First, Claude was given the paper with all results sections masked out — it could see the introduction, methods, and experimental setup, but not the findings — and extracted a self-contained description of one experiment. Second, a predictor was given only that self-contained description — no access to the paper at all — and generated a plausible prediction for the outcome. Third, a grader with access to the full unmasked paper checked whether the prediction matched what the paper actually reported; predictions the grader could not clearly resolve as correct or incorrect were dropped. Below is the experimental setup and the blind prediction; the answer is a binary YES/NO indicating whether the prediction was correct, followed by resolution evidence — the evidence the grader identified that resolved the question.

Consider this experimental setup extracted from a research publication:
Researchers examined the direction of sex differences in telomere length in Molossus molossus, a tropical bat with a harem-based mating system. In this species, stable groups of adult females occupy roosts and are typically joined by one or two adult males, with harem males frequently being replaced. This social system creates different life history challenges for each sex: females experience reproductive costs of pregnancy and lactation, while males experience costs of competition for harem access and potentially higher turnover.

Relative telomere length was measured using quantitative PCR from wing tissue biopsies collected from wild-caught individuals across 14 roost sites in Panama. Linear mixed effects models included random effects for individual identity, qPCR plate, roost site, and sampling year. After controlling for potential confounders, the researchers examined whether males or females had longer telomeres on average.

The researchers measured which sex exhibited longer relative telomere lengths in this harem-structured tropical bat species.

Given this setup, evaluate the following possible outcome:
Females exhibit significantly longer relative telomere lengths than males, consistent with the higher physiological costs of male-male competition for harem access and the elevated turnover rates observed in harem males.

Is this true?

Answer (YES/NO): NO